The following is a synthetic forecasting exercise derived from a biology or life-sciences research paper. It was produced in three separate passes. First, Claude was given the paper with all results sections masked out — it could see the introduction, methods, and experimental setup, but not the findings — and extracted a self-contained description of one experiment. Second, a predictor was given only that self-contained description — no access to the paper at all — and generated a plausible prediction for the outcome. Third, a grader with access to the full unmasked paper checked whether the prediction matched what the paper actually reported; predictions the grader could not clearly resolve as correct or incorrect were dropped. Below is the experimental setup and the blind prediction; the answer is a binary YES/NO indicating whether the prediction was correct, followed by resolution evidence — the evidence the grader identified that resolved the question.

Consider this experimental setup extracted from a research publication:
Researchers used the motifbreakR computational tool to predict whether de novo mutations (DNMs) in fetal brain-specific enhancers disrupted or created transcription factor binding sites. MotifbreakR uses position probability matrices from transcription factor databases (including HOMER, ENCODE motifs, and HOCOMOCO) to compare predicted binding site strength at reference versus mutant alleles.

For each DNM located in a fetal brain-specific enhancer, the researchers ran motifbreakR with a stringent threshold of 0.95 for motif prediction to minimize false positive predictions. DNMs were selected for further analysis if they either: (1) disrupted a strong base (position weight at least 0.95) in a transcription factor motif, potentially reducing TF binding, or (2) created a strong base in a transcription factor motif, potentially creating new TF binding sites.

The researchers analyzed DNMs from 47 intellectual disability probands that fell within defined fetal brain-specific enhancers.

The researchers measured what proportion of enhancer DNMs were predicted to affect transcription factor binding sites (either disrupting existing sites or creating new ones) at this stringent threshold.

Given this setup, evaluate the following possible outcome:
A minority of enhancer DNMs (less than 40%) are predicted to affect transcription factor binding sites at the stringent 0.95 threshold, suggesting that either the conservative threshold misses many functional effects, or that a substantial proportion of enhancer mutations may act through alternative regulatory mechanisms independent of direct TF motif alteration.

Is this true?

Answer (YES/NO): YES